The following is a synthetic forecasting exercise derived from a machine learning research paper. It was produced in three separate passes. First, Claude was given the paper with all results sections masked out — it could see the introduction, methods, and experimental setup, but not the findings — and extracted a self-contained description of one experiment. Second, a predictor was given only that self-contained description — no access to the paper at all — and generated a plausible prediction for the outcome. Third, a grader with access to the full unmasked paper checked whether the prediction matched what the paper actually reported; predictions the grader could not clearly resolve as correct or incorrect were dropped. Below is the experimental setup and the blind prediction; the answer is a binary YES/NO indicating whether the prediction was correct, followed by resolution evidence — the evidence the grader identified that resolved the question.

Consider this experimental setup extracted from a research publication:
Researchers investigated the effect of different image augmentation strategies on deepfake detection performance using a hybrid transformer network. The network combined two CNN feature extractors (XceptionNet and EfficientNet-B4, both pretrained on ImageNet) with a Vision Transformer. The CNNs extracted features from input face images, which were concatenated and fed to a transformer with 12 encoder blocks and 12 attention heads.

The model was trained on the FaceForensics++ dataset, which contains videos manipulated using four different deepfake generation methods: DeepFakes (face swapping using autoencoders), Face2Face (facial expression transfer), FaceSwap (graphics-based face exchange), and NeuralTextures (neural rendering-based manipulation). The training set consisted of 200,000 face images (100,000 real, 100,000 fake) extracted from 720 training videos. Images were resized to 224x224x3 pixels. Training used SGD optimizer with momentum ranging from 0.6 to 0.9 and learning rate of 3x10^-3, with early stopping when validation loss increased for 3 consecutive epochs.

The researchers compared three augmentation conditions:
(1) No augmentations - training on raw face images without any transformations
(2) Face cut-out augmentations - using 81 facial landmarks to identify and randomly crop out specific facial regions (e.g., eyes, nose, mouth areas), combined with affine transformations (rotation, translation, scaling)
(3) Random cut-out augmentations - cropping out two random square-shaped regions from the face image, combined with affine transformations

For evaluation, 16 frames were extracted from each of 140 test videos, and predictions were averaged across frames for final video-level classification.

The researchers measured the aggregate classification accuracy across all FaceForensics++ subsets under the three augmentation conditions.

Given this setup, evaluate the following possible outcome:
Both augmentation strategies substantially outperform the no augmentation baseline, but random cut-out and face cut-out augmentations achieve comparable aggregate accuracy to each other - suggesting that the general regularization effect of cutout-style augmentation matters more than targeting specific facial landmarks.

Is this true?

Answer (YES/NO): NO